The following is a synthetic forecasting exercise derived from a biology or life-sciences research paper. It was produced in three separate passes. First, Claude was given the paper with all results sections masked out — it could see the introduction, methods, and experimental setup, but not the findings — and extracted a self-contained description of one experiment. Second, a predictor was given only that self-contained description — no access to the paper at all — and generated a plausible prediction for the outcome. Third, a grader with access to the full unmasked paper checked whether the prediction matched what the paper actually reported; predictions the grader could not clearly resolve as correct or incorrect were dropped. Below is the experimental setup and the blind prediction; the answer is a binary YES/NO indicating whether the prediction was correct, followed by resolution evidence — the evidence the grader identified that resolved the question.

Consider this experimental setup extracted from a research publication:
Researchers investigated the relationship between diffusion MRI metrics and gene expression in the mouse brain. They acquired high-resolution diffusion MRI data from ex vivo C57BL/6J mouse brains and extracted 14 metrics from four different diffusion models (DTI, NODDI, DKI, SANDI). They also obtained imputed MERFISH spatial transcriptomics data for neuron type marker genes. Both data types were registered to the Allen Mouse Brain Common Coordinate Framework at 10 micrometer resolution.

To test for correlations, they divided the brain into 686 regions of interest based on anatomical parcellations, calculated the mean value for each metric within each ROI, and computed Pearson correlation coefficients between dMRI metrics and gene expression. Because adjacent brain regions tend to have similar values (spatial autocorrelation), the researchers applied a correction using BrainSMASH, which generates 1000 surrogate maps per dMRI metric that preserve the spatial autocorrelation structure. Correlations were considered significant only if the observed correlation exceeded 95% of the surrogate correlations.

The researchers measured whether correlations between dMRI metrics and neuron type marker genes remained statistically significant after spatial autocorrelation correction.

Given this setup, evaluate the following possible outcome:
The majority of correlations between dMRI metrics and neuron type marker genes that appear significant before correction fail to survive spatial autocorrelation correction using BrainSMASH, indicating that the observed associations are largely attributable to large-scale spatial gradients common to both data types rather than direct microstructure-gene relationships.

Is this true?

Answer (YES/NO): NO